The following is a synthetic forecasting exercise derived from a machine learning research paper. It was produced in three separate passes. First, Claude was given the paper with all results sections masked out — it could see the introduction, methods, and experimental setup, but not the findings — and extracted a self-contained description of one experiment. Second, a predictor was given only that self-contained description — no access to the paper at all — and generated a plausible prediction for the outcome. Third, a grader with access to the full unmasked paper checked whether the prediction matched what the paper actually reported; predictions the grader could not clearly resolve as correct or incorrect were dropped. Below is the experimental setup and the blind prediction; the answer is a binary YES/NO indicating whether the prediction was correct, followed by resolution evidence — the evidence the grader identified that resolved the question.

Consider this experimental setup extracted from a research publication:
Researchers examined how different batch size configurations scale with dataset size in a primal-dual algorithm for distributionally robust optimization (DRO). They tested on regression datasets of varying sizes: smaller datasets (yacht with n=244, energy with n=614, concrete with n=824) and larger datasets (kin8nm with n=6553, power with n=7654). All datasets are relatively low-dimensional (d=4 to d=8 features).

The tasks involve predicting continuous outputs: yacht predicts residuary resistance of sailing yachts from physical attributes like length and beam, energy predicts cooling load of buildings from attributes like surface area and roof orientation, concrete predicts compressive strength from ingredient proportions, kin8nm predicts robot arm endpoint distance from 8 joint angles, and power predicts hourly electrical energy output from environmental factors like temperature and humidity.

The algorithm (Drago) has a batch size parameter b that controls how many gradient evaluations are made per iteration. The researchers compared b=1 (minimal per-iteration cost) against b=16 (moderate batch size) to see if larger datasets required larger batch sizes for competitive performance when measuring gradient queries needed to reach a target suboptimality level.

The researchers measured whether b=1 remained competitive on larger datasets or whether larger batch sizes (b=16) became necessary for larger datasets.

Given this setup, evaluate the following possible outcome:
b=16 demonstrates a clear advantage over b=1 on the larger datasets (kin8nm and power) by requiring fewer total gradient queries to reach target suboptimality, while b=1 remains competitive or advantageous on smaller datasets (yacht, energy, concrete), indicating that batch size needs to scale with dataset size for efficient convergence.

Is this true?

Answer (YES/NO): YES